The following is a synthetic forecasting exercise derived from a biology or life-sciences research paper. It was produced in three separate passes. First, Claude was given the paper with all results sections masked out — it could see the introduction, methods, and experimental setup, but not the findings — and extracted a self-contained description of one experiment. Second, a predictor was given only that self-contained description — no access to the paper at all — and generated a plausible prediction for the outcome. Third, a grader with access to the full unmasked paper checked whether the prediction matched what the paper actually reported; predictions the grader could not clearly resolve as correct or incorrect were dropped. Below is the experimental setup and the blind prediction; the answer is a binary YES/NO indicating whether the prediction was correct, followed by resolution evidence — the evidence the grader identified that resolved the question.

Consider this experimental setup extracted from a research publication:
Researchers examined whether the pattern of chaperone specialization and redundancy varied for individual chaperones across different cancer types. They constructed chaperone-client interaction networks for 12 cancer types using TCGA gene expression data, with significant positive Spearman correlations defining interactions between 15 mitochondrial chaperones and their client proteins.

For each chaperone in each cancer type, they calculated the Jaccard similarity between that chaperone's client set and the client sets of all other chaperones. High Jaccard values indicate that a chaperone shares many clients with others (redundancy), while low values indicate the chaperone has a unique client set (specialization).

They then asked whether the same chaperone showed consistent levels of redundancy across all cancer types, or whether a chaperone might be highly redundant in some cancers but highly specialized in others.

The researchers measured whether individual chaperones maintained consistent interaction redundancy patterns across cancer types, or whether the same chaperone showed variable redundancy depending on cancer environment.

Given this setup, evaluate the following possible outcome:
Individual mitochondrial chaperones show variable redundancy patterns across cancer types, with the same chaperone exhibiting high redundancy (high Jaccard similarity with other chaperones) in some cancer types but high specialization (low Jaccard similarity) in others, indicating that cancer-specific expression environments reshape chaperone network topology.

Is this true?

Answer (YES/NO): NO